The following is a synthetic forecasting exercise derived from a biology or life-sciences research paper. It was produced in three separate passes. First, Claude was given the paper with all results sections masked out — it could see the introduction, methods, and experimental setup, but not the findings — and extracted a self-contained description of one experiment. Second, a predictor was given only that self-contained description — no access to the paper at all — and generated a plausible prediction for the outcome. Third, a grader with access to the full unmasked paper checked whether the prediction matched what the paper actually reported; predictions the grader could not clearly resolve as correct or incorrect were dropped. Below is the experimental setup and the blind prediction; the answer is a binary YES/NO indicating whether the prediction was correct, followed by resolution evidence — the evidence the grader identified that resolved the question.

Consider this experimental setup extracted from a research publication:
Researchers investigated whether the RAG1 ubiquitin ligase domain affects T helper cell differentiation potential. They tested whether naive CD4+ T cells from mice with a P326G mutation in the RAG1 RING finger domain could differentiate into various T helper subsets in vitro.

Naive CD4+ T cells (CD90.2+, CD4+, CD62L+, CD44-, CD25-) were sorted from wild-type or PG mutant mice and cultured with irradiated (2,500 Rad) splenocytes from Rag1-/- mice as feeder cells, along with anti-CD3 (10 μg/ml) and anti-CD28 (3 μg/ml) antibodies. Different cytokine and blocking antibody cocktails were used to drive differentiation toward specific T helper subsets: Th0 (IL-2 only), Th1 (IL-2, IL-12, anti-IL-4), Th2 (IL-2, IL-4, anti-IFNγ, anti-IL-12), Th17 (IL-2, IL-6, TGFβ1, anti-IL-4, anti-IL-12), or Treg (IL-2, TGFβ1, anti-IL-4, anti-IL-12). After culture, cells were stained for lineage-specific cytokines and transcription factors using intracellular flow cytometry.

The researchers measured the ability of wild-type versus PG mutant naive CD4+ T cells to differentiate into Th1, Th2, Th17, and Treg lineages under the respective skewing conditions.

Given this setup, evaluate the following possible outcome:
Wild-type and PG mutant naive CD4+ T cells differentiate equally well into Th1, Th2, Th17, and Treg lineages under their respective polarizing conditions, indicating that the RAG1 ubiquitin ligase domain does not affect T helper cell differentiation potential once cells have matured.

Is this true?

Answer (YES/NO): YES